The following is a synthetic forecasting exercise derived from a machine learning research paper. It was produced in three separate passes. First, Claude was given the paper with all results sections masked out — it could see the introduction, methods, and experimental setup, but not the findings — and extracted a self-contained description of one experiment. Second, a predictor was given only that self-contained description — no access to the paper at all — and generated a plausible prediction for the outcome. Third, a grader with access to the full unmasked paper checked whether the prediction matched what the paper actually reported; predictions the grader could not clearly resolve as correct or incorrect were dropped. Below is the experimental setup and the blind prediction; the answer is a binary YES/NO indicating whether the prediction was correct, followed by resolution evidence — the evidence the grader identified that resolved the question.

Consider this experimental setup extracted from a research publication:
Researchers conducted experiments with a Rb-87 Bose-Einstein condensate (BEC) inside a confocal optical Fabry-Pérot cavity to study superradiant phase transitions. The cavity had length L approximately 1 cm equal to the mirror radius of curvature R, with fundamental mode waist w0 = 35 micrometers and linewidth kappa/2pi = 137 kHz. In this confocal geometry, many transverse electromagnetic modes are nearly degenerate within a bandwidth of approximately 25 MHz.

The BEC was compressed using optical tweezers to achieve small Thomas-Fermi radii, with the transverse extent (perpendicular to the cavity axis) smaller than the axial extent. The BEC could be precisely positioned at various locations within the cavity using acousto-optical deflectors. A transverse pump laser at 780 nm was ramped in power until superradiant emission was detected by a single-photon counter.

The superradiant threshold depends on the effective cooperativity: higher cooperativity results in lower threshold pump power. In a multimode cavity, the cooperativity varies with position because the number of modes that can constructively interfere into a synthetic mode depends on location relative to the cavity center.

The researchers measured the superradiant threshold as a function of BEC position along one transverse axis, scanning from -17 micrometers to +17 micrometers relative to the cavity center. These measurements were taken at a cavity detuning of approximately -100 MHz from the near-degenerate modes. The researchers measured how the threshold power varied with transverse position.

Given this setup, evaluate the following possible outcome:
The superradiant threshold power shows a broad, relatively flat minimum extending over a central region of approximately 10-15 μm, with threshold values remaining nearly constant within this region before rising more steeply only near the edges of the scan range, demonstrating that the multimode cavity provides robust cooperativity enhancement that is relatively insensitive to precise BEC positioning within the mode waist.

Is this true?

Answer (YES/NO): NO